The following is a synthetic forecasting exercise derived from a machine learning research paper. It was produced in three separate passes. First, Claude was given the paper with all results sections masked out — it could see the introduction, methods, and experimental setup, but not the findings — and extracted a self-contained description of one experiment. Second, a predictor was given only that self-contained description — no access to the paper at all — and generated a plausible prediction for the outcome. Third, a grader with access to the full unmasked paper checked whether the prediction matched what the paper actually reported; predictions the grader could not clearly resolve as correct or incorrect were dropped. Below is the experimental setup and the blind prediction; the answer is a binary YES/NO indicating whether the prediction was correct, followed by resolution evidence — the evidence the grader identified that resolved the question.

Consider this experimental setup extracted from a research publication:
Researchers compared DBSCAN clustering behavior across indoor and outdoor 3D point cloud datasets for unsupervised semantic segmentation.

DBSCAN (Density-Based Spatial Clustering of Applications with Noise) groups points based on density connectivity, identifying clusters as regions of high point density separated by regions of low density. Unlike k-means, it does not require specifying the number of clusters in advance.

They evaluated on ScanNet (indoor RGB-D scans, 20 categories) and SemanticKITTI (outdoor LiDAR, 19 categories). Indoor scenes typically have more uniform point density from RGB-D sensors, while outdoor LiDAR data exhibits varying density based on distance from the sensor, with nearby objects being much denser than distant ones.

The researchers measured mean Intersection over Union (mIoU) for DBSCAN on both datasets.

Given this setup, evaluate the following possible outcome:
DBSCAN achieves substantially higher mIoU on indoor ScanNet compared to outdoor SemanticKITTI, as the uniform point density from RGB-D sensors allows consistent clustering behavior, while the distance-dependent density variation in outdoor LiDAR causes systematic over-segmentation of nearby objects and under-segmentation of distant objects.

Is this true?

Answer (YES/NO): NO